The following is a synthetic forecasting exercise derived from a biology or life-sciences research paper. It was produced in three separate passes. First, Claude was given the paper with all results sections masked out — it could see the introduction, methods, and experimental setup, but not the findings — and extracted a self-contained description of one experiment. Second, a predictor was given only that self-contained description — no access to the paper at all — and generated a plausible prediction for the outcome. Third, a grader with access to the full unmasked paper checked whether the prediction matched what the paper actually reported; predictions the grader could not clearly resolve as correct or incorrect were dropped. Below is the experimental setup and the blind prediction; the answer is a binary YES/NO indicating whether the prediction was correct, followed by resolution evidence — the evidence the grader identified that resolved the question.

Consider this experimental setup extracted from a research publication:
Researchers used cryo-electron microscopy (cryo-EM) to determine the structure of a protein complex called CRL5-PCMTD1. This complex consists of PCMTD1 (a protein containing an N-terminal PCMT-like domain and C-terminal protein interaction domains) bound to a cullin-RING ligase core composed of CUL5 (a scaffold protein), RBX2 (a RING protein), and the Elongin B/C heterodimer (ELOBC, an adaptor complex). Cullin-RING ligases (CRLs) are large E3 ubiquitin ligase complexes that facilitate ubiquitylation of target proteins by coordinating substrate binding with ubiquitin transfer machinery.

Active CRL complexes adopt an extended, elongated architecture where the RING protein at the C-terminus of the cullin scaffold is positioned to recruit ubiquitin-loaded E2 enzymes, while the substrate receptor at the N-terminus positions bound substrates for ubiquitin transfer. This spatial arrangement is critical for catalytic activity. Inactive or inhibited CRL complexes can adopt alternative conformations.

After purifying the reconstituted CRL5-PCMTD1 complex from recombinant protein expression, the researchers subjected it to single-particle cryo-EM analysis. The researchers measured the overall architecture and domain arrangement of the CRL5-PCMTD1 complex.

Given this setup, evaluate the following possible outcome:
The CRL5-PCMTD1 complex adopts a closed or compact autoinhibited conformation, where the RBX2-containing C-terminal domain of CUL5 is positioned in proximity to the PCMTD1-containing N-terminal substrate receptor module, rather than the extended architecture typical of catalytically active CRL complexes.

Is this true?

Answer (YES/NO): NO